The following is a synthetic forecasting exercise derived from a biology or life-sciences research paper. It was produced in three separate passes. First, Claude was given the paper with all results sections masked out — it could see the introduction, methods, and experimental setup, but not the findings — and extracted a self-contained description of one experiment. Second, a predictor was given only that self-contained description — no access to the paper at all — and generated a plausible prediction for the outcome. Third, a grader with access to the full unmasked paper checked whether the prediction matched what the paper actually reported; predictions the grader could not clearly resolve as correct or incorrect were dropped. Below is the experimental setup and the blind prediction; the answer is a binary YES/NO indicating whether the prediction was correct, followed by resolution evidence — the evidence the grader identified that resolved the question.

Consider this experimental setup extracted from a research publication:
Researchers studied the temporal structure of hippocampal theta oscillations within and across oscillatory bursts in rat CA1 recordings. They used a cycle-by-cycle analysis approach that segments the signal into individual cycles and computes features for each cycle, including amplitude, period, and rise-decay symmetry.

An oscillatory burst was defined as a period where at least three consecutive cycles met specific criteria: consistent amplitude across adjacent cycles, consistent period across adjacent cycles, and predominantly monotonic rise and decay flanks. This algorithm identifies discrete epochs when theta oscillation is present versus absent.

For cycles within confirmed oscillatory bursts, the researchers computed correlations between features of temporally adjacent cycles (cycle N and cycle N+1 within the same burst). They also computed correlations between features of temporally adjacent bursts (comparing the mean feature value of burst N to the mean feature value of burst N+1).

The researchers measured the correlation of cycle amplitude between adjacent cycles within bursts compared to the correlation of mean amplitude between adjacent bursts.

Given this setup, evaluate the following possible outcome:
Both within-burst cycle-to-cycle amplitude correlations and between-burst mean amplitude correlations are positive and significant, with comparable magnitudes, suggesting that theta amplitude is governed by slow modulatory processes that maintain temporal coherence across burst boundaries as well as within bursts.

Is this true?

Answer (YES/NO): NO